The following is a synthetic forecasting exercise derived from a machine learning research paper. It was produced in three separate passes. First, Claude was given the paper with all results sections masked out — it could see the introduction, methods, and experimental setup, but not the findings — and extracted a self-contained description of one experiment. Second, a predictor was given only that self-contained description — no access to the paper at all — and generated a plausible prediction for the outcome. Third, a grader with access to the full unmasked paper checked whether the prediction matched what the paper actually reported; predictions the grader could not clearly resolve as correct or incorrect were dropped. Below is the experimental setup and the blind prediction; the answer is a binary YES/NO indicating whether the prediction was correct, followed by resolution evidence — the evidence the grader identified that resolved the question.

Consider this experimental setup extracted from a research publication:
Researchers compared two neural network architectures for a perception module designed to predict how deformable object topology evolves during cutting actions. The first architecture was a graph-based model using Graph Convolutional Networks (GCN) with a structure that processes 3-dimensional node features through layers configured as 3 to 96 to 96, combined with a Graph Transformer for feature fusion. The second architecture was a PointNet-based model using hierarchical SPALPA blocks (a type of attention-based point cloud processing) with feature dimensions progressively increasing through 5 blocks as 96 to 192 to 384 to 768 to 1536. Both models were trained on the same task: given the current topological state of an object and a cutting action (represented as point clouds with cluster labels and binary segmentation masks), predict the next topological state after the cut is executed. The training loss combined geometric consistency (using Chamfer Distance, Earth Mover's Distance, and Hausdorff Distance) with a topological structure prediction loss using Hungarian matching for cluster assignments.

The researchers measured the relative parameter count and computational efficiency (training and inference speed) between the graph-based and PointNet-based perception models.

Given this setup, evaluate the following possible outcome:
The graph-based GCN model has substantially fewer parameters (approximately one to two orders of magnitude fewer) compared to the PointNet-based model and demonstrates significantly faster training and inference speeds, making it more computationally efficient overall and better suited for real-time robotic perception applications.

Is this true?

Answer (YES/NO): NO